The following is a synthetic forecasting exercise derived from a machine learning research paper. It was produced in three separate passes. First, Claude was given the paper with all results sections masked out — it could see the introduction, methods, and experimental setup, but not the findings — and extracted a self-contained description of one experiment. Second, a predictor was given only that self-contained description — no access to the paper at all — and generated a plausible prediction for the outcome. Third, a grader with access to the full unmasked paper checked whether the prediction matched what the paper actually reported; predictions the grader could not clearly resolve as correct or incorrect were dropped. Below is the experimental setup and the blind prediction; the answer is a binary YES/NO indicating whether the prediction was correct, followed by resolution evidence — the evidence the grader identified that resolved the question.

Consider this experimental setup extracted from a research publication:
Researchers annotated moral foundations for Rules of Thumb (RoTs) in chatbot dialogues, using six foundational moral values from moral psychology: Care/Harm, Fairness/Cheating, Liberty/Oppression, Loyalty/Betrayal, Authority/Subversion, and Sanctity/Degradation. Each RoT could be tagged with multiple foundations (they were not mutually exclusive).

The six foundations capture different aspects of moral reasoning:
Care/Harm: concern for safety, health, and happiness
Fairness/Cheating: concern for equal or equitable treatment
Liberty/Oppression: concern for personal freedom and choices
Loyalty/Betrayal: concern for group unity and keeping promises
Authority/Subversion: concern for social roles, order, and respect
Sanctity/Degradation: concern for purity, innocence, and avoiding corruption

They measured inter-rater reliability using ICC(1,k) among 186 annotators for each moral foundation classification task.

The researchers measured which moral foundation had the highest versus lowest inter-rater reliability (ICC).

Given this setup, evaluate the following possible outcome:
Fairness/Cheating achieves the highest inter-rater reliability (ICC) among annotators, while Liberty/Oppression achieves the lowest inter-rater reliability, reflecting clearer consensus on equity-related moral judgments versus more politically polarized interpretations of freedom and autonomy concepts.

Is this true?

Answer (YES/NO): NO